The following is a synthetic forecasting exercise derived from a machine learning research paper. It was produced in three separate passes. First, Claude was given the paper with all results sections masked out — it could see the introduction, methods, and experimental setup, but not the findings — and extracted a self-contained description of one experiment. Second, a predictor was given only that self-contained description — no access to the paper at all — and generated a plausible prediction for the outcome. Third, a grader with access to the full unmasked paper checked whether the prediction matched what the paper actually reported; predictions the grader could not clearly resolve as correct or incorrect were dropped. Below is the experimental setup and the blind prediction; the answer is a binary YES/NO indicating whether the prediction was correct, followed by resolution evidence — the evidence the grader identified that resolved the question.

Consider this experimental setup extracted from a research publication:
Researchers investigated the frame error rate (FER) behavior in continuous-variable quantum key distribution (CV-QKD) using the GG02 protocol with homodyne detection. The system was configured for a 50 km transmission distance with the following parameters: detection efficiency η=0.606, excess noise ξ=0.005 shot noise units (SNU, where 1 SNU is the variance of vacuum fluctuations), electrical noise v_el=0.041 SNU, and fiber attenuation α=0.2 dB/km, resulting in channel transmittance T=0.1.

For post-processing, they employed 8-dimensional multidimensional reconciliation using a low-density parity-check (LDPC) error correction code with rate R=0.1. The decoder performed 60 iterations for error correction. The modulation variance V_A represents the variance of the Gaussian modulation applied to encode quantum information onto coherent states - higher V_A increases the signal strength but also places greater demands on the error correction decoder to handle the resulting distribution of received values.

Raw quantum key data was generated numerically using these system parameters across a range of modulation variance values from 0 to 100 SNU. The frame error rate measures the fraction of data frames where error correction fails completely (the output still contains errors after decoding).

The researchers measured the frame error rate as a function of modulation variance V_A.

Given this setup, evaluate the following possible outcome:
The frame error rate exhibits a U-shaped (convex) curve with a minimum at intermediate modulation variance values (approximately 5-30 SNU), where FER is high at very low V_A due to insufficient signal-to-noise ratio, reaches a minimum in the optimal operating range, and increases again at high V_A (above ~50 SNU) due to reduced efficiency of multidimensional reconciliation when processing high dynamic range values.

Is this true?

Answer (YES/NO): NO